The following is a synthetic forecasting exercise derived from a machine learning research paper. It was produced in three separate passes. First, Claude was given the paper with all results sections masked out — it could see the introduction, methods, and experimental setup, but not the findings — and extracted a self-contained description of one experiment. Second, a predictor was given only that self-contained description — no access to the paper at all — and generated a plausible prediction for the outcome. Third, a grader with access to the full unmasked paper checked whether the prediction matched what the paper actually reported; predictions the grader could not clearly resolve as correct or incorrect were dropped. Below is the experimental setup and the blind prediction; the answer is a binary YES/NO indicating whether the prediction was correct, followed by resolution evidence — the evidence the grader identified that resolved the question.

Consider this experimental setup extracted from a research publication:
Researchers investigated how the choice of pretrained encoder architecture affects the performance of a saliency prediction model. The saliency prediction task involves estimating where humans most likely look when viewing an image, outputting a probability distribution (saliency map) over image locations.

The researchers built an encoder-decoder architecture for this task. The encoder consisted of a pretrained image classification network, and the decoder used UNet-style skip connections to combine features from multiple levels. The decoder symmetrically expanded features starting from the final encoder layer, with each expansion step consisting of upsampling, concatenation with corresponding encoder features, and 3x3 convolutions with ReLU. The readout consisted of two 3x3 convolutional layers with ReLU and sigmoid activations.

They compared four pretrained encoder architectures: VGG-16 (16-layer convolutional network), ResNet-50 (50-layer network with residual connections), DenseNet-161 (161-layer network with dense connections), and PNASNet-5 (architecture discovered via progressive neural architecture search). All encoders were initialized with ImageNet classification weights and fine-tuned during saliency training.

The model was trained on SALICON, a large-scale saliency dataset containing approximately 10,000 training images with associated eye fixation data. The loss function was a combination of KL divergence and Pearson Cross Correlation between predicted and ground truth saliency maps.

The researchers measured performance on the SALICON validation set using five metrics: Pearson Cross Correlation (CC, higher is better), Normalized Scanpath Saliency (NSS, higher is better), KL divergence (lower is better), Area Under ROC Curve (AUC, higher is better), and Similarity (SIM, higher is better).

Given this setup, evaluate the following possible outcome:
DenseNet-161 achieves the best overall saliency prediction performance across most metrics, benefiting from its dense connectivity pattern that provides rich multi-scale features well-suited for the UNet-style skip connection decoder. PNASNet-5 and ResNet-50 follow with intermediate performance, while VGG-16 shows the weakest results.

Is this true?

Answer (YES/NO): NO